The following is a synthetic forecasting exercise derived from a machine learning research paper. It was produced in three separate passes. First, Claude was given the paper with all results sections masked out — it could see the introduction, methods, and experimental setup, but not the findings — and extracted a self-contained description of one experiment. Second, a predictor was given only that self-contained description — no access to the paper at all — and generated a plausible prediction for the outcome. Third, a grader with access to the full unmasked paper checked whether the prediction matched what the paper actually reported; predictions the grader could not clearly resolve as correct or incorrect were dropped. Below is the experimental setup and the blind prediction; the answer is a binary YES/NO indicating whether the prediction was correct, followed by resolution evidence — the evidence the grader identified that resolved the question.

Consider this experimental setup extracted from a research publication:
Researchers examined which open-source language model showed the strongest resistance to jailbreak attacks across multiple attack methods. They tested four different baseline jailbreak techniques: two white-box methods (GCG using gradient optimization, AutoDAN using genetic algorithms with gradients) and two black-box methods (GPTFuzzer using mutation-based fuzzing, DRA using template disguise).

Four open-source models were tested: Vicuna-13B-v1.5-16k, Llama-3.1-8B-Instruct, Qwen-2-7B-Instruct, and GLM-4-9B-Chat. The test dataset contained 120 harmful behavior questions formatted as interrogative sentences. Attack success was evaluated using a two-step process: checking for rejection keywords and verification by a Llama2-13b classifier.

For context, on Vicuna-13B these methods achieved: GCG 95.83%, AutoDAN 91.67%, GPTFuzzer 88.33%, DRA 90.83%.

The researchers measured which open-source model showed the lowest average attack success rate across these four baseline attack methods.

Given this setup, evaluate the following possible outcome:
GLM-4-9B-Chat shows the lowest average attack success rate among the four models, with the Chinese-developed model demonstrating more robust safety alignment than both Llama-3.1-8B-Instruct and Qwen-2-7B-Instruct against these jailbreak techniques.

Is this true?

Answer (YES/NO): NO